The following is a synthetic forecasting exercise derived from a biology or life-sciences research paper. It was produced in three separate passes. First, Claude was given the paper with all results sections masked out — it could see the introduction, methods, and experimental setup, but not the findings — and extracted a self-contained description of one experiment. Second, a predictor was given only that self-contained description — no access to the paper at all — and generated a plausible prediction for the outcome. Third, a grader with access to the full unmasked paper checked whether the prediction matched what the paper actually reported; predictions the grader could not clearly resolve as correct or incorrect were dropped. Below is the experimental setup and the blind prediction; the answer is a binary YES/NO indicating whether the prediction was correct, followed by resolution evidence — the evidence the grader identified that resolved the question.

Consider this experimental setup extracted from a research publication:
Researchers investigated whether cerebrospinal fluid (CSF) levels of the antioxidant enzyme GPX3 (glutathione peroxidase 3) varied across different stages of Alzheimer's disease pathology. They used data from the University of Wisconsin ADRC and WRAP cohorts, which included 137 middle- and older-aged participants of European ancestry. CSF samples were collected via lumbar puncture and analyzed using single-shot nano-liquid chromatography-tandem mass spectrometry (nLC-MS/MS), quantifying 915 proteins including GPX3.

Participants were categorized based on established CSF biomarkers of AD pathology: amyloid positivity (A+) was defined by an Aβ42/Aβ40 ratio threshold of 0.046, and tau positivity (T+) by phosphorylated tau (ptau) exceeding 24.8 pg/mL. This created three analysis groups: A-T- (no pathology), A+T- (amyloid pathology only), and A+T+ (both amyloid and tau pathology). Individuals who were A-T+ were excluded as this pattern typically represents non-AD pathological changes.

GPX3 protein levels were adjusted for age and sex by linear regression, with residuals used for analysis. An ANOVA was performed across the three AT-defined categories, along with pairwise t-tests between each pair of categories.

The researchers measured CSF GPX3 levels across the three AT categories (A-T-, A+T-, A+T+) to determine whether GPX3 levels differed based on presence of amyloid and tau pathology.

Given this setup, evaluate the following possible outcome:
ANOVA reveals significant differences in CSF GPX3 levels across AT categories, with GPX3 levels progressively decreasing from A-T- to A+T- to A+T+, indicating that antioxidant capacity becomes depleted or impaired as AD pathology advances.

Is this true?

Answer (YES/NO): YES